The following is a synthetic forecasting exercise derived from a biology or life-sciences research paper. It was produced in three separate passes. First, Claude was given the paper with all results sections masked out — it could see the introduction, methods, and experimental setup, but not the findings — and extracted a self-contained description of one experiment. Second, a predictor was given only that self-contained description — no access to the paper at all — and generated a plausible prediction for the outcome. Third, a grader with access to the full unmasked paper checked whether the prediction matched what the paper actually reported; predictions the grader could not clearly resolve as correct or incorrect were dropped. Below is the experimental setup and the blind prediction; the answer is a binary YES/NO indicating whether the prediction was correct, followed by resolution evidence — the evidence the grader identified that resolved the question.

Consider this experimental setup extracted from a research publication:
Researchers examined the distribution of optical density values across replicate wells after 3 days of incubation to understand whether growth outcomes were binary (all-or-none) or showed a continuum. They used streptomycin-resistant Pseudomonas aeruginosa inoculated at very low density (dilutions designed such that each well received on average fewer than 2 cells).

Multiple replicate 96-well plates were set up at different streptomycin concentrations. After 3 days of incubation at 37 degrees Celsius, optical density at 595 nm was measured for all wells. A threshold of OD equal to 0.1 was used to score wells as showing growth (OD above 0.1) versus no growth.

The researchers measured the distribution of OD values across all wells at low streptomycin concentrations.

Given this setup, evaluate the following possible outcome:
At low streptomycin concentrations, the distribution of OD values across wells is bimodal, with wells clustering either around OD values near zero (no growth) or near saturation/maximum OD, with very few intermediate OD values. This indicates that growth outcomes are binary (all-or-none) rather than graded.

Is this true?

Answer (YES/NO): YES